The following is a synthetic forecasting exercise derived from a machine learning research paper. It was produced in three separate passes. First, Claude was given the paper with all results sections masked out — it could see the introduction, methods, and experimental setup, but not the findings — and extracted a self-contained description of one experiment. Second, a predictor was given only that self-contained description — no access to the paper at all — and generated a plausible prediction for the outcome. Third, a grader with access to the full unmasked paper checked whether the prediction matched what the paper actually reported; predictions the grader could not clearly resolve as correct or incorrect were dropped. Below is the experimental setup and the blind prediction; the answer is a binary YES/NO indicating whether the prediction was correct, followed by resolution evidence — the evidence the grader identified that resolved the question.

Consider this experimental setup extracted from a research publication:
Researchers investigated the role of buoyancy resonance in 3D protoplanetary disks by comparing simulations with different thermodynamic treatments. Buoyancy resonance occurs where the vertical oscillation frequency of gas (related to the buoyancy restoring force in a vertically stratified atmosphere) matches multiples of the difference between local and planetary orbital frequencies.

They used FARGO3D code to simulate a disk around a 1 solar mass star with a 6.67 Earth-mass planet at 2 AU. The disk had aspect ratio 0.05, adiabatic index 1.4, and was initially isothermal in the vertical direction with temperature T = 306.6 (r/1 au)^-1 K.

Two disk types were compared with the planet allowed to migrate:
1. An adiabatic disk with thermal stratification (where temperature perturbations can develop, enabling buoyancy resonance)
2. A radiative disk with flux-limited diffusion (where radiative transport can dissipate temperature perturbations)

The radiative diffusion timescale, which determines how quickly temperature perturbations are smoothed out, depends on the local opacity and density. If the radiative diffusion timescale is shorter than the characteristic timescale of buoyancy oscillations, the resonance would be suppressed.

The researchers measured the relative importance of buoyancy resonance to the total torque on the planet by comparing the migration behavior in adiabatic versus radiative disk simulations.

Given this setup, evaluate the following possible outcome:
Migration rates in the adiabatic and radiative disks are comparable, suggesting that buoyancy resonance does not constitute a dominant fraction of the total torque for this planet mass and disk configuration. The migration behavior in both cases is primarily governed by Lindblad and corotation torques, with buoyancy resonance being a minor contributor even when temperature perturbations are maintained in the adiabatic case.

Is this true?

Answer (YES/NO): NO